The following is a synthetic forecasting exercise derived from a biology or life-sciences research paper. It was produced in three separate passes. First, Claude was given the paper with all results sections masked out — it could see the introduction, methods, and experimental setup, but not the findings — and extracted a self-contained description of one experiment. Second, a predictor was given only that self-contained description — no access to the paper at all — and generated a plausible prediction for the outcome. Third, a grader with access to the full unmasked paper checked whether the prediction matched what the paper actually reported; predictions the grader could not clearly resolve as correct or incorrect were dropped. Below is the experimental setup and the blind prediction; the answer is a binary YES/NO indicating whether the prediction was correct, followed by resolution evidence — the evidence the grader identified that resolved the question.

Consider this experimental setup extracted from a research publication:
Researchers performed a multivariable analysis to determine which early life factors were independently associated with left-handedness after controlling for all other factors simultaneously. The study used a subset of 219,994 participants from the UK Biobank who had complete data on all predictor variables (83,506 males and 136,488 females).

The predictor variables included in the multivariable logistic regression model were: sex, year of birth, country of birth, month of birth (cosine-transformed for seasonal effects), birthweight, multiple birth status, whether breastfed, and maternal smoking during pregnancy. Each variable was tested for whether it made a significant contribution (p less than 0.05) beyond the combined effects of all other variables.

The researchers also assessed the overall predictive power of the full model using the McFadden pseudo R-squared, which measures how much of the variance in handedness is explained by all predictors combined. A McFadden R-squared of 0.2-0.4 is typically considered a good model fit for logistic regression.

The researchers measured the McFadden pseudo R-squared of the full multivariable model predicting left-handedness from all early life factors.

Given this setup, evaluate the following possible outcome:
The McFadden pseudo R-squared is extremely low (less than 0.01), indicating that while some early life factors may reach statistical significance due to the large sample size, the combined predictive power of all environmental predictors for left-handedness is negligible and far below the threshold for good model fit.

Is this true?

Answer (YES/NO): YES